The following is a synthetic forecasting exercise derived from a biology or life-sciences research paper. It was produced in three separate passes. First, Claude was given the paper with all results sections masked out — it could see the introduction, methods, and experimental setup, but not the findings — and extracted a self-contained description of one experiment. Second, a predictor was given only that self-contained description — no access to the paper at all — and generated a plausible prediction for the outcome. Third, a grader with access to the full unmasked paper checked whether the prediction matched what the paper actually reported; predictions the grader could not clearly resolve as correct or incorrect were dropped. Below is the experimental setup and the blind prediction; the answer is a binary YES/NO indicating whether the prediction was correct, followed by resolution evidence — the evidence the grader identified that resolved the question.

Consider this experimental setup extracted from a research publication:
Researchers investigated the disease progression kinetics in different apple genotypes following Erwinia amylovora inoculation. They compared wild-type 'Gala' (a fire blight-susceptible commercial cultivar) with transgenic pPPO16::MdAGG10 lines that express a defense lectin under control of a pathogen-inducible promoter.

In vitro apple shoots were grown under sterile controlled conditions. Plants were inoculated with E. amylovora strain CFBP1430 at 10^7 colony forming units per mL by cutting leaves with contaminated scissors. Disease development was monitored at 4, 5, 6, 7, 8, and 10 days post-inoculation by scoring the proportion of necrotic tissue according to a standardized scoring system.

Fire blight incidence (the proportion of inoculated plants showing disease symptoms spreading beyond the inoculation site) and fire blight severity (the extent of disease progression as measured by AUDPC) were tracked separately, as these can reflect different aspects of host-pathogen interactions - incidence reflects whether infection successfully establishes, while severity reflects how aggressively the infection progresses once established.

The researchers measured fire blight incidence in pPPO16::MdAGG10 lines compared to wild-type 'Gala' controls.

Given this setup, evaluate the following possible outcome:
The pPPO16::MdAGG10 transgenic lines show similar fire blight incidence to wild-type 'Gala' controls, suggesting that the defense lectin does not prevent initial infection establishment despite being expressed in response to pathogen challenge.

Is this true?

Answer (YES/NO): NO